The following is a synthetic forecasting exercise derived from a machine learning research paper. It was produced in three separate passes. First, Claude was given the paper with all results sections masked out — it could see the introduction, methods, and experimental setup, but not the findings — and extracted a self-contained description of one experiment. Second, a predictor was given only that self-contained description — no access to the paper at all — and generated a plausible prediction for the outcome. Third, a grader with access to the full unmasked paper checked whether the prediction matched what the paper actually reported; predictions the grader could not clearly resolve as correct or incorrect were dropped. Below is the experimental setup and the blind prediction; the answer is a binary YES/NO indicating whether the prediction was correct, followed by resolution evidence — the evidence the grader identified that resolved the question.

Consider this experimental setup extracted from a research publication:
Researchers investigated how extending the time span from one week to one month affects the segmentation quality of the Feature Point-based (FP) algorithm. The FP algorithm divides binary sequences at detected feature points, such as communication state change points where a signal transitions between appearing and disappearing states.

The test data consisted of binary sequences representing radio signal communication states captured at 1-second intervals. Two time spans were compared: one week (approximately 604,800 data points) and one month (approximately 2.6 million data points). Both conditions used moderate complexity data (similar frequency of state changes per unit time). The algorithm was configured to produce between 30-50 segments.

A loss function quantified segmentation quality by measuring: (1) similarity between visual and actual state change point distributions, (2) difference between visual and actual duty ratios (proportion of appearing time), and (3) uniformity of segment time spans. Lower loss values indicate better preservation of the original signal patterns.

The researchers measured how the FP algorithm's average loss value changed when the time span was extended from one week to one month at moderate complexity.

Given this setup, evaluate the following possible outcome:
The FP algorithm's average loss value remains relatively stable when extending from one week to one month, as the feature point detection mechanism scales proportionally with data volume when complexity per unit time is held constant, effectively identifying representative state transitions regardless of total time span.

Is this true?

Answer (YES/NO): NO